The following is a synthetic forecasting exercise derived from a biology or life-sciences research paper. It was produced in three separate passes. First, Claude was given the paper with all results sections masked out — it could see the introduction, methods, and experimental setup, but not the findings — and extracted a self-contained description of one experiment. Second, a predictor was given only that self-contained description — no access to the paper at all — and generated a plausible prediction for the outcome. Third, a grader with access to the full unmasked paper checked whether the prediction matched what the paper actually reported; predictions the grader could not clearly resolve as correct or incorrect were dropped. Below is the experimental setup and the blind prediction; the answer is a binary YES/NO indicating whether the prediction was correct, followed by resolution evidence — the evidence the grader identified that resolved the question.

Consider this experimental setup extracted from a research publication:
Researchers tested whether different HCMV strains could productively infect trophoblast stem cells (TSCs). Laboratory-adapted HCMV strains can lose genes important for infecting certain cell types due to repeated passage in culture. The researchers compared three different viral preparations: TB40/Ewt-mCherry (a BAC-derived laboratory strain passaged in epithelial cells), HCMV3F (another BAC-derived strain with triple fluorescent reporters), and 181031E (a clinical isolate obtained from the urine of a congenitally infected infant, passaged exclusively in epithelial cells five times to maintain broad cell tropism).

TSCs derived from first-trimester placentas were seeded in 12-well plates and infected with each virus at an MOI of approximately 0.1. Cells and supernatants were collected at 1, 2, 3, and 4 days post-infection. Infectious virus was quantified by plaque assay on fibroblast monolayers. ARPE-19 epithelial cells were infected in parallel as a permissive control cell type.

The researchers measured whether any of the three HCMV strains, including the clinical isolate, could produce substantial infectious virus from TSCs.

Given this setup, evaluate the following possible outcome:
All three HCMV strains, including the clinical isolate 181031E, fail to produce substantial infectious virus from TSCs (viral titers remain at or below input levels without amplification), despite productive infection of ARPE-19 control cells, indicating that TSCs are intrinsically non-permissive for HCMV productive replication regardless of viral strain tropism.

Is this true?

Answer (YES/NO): YES